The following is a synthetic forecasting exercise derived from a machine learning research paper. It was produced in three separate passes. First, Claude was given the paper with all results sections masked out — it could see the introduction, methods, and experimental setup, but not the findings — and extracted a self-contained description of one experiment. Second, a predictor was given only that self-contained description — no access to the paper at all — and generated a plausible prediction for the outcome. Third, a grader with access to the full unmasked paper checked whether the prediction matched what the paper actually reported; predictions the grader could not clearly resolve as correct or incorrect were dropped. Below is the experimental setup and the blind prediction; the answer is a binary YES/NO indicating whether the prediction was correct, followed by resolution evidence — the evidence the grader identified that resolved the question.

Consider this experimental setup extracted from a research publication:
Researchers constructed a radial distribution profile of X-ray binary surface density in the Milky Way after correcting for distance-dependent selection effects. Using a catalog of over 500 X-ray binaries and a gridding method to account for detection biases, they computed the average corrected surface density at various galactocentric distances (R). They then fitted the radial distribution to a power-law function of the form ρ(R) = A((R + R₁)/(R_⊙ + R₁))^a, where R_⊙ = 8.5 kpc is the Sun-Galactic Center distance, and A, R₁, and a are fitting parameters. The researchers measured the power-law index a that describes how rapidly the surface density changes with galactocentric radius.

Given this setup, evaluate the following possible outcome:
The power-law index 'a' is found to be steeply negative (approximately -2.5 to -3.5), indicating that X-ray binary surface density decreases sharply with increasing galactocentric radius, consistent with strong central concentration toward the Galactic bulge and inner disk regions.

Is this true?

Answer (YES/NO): NO